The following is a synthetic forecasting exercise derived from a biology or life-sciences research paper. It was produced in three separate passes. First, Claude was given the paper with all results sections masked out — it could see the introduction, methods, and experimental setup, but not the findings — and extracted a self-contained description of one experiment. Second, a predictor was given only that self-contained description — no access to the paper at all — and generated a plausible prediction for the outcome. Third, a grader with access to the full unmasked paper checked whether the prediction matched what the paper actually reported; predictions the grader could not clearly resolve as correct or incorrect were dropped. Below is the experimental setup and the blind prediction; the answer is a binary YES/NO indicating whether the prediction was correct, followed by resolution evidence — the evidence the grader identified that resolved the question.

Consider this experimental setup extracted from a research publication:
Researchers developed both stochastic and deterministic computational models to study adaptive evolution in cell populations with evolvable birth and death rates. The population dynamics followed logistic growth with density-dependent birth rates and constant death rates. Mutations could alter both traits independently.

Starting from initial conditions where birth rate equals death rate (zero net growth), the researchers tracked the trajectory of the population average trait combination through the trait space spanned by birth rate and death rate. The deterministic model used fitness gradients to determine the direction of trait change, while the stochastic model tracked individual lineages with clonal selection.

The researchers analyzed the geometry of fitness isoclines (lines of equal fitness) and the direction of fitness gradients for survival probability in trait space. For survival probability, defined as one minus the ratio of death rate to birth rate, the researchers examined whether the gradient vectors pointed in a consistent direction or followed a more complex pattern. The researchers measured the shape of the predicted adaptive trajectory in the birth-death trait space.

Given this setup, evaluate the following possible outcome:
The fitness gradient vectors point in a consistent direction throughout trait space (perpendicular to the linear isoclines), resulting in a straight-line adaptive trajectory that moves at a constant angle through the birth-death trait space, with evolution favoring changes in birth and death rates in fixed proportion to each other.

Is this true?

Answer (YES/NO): NO